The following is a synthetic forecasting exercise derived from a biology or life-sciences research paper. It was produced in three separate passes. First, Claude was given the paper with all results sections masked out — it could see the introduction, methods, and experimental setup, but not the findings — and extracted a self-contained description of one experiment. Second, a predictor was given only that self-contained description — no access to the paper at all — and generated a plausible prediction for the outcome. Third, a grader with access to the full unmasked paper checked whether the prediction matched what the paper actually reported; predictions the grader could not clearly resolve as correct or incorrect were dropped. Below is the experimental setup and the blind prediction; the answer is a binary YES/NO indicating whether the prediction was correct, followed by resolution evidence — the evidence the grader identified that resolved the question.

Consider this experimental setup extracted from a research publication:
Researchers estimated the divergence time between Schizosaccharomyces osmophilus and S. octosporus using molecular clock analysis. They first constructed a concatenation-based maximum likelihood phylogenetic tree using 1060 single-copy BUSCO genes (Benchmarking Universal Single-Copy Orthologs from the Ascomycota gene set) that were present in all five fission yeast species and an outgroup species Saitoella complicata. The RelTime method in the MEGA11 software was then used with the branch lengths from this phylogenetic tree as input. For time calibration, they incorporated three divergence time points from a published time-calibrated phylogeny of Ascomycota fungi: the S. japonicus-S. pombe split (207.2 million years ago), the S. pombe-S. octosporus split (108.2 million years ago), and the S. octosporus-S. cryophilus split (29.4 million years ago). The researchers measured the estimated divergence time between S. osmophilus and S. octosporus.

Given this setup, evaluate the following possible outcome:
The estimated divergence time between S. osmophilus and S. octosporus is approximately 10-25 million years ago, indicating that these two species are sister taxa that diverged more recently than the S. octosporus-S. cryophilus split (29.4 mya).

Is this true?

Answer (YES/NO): YES